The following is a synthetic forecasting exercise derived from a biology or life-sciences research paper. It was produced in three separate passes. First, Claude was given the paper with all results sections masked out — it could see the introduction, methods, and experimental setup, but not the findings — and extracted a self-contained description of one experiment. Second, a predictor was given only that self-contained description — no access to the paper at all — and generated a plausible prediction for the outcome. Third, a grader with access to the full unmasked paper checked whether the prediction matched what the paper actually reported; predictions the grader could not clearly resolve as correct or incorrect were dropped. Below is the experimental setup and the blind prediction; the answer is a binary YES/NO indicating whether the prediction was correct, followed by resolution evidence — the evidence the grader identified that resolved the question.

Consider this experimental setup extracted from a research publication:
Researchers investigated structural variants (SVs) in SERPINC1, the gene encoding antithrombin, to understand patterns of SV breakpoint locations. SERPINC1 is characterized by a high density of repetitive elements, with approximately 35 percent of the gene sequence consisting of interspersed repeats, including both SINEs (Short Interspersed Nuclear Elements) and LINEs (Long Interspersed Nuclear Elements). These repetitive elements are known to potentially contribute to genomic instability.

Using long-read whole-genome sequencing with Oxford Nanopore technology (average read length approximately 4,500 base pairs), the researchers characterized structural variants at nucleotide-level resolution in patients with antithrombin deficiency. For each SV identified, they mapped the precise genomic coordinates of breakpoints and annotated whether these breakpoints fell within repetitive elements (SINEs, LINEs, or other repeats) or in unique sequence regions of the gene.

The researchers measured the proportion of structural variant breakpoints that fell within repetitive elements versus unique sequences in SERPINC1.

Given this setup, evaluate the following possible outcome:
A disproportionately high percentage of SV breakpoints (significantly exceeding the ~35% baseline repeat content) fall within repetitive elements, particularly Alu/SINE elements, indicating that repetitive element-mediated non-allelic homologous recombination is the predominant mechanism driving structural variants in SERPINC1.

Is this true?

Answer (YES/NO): NO